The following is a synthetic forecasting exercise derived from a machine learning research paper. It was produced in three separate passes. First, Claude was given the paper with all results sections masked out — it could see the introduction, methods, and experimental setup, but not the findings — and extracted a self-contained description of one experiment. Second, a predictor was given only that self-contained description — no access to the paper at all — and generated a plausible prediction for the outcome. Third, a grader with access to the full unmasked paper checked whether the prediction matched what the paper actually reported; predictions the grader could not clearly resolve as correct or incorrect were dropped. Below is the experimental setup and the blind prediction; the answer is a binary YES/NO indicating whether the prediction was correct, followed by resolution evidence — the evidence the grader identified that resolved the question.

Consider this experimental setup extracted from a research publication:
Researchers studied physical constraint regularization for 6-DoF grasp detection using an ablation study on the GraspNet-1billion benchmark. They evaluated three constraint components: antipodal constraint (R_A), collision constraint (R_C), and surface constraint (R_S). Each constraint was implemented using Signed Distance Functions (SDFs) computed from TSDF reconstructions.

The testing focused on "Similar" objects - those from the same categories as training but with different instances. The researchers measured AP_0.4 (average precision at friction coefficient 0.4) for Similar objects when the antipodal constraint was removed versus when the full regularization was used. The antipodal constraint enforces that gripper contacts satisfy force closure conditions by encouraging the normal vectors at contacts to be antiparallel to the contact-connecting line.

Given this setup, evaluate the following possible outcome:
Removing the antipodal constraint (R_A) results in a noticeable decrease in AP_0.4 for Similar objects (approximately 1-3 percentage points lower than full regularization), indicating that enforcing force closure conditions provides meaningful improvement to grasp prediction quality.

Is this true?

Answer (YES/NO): NO